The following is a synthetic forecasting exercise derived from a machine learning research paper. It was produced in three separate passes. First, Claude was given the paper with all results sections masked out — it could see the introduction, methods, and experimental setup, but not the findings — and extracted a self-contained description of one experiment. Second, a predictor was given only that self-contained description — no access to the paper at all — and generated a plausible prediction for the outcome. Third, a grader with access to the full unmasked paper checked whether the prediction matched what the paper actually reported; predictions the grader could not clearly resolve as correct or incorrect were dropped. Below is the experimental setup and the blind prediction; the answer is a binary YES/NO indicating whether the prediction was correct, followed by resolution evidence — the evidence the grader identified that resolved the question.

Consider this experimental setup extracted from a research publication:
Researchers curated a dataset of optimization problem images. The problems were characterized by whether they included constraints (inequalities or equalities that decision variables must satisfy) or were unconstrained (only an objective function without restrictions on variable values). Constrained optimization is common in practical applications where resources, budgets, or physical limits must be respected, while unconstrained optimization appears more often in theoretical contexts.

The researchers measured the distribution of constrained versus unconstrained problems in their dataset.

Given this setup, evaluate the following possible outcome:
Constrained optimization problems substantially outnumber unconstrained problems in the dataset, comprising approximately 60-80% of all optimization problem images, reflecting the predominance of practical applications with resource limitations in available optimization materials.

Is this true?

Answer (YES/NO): NO